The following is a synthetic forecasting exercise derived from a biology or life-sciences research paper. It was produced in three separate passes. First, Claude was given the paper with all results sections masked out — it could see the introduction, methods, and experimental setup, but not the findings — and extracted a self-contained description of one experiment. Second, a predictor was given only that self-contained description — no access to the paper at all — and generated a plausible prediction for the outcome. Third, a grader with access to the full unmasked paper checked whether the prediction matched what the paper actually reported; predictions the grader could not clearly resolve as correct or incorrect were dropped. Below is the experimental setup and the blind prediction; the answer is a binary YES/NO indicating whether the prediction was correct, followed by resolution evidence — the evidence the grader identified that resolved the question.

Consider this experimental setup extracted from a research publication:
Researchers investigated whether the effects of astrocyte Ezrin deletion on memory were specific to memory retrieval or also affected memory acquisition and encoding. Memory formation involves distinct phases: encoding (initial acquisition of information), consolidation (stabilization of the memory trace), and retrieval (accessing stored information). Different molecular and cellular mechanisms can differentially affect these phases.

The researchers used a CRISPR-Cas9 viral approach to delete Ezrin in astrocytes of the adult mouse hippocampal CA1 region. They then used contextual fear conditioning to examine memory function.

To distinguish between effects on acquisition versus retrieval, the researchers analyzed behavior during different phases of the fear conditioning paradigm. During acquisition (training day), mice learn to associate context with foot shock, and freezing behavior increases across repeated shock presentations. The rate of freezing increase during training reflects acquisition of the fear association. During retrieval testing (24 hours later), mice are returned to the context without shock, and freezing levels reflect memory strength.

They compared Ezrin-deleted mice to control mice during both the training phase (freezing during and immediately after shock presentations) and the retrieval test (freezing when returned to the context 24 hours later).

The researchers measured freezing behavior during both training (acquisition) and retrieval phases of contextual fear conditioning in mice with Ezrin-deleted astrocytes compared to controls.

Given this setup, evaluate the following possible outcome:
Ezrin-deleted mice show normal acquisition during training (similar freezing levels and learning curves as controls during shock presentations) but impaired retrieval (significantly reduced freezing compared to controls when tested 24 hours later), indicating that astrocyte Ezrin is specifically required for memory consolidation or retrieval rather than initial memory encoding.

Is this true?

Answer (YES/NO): NO